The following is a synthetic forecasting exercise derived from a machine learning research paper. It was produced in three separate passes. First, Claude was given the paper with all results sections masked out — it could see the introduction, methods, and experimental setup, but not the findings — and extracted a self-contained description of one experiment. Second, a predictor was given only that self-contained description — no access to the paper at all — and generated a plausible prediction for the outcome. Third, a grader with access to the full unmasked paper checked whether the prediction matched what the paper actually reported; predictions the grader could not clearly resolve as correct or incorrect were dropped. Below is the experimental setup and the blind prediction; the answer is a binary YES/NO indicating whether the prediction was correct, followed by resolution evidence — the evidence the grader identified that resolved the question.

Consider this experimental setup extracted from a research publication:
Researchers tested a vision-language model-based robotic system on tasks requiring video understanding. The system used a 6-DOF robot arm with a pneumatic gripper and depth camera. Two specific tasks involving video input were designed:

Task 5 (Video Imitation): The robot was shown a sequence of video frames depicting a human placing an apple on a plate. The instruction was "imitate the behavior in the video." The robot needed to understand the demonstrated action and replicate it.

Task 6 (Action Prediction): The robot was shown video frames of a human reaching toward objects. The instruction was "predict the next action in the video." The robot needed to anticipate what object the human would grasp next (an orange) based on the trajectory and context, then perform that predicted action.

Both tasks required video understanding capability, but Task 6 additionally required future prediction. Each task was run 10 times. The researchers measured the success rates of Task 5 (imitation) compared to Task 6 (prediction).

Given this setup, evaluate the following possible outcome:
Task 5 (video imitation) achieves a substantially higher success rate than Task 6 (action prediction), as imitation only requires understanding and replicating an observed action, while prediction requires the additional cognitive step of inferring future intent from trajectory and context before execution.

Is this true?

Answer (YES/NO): YES